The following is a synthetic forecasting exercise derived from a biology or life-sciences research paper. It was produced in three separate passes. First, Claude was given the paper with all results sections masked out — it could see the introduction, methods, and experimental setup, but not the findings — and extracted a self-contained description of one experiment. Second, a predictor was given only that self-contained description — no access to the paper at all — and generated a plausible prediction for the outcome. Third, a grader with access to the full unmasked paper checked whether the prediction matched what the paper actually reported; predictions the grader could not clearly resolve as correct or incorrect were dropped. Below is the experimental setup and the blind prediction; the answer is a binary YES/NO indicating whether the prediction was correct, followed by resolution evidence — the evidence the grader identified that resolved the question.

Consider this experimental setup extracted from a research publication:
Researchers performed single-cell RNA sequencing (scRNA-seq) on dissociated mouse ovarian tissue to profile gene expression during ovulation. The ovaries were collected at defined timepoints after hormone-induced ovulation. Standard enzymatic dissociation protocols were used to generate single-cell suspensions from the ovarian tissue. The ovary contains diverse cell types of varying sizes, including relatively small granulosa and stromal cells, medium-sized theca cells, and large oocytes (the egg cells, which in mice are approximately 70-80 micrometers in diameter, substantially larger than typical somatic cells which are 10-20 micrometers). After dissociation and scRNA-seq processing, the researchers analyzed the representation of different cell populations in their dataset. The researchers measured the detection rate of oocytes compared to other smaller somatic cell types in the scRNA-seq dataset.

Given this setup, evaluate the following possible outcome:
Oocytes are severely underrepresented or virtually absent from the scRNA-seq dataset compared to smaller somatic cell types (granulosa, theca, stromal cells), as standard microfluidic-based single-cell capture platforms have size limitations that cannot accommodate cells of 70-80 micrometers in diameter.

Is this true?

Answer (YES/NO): YES